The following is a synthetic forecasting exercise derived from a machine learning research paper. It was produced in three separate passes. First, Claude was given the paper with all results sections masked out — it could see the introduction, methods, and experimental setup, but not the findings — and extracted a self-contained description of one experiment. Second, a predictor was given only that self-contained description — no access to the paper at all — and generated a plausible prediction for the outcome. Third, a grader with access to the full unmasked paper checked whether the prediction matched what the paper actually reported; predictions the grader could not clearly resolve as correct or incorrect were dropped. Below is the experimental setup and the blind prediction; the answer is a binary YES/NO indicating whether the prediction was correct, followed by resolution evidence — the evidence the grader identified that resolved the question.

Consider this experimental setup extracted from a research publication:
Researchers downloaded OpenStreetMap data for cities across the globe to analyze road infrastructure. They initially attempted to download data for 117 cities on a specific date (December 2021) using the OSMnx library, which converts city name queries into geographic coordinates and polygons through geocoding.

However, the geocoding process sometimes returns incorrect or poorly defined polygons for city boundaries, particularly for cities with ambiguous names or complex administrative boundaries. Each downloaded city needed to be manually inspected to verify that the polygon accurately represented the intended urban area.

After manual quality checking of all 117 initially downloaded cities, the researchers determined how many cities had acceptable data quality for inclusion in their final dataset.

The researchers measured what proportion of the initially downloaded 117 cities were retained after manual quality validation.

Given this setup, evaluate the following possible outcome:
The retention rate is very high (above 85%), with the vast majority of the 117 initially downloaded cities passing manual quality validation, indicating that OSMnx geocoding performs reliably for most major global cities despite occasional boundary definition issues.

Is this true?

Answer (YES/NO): NO